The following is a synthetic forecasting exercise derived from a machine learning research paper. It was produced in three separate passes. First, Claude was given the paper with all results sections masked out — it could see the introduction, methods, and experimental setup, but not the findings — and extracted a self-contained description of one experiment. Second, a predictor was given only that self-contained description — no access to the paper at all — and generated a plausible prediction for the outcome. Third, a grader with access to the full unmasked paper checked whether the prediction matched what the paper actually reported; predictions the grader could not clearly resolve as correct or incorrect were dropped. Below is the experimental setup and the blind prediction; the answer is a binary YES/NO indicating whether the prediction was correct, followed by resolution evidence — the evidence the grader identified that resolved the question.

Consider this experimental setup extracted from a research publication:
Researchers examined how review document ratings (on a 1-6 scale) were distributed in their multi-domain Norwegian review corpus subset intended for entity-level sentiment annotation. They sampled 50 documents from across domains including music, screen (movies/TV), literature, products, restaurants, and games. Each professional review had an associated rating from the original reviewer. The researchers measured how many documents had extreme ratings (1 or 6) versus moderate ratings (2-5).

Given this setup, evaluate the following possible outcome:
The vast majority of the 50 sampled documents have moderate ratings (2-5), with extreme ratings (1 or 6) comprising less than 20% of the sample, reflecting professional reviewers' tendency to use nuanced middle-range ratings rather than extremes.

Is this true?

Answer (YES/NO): YES